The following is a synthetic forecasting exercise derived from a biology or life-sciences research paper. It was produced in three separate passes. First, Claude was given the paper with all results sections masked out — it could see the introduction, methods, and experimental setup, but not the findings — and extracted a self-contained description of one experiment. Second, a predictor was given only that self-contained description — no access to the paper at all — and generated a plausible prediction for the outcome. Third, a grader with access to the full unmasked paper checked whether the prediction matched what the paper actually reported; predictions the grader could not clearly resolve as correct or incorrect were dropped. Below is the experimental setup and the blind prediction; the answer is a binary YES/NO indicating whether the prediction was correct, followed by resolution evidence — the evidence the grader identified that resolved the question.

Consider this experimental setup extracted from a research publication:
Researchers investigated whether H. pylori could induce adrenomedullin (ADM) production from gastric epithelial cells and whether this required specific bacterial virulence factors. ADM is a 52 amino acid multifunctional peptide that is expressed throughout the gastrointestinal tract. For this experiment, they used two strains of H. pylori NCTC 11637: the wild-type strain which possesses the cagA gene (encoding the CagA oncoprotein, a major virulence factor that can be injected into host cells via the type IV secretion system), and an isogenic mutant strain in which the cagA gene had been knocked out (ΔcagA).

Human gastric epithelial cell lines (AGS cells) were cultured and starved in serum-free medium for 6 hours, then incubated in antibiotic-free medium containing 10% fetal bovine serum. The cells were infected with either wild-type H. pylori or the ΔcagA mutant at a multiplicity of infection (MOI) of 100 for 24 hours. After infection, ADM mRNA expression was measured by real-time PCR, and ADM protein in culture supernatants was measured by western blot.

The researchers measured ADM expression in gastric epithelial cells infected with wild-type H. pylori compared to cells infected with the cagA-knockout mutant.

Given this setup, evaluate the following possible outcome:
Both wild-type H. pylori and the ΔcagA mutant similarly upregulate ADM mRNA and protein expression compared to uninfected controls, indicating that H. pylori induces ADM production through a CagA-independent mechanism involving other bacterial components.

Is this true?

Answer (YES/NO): NO